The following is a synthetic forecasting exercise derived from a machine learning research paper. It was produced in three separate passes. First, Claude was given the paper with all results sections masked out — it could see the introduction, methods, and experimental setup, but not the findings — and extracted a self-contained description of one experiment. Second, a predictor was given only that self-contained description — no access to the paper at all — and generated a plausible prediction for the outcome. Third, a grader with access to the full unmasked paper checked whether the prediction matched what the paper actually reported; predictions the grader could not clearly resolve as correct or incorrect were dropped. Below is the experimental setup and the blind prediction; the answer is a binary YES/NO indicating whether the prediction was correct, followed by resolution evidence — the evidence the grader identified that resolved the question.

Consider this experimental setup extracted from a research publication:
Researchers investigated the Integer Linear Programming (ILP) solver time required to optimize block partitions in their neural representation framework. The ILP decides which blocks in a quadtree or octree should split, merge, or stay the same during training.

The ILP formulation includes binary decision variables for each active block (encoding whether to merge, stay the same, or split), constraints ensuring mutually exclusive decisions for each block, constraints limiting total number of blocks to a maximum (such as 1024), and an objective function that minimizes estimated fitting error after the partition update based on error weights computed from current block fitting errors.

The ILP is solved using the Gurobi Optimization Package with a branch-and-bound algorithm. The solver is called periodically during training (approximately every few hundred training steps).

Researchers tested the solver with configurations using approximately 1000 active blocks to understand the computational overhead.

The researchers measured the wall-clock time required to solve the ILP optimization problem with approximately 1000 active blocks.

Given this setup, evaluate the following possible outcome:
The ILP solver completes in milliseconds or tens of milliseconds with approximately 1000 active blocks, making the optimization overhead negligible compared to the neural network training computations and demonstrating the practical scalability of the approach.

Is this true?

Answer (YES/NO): YES